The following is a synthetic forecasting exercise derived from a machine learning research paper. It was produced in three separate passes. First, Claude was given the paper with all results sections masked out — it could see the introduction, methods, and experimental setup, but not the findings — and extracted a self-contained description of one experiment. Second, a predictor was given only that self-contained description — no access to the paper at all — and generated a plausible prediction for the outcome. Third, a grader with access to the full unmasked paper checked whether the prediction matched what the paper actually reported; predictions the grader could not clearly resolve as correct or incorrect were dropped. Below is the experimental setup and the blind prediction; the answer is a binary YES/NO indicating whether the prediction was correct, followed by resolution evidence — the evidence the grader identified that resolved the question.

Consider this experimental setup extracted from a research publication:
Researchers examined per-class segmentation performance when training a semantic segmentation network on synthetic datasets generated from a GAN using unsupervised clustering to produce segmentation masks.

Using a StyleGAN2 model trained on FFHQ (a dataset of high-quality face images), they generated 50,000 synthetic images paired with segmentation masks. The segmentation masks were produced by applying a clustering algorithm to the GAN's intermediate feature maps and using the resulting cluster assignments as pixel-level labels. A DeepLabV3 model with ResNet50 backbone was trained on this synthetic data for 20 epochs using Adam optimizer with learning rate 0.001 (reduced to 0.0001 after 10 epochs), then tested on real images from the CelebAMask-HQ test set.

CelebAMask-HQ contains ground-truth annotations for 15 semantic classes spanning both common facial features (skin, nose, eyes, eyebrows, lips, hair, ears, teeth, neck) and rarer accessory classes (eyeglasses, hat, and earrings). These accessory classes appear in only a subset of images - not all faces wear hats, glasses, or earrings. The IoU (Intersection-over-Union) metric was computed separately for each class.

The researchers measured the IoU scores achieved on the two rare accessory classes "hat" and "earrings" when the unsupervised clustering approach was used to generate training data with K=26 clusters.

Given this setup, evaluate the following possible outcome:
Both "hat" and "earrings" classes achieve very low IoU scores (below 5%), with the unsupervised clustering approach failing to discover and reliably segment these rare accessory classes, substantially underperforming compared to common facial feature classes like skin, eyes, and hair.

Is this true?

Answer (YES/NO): YES